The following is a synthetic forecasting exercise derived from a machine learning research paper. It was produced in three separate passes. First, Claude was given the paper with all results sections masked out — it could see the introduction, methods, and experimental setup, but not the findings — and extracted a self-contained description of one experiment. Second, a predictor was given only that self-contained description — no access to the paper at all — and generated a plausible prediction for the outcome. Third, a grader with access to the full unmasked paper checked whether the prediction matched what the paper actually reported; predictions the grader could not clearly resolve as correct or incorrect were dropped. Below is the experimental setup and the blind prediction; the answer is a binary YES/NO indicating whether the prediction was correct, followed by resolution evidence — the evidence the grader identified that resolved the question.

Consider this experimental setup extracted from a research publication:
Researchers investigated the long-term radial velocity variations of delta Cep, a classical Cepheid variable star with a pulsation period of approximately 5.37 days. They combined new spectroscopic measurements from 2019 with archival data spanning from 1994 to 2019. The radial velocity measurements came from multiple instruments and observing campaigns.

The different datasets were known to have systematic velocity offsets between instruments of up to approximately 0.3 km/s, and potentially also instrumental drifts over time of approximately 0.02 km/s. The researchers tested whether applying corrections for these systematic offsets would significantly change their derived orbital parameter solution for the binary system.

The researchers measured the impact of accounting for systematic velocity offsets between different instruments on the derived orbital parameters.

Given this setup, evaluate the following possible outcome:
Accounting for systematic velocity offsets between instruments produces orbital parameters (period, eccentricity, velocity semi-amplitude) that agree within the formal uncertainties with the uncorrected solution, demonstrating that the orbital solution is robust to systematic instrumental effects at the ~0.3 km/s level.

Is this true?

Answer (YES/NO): YES